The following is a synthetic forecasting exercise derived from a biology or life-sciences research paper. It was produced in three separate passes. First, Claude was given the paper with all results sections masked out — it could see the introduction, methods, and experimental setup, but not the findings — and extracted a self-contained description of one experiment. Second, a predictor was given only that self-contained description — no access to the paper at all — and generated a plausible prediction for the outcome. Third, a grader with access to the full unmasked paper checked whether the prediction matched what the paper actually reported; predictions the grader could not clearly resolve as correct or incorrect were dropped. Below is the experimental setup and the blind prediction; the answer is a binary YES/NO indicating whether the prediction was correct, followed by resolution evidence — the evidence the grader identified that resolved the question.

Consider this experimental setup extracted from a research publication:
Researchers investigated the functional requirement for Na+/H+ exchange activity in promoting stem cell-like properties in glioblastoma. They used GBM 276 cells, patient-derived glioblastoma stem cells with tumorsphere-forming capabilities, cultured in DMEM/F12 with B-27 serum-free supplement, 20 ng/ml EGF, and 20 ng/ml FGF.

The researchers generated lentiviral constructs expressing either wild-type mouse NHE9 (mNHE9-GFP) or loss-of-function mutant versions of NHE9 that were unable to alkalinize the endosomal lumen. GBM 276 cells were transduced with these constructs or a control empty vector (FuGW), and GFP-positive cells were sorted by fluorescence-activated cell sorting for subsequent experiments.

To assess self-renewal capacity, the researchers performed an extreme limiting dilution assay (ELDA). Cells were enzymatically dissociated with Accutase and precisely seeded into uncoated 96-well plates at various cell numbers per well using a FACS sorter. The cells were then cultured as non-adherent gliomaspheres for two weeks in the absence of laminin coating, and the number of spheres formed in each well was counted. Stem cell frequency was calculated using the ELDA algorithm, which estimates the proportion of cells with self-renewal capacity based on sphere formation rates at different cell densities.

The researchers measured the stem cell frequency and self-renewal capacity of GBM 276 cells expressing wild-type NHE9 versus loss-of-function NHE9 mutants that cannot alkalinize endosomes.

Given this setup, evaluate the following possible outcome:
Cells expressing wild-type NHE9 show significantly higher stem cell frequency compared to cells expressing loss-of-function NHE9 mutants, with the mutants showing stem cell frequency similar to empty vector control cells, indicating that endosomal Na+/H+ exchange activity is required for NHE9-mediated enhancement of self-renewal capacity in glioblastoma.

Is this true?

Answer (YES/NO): YES